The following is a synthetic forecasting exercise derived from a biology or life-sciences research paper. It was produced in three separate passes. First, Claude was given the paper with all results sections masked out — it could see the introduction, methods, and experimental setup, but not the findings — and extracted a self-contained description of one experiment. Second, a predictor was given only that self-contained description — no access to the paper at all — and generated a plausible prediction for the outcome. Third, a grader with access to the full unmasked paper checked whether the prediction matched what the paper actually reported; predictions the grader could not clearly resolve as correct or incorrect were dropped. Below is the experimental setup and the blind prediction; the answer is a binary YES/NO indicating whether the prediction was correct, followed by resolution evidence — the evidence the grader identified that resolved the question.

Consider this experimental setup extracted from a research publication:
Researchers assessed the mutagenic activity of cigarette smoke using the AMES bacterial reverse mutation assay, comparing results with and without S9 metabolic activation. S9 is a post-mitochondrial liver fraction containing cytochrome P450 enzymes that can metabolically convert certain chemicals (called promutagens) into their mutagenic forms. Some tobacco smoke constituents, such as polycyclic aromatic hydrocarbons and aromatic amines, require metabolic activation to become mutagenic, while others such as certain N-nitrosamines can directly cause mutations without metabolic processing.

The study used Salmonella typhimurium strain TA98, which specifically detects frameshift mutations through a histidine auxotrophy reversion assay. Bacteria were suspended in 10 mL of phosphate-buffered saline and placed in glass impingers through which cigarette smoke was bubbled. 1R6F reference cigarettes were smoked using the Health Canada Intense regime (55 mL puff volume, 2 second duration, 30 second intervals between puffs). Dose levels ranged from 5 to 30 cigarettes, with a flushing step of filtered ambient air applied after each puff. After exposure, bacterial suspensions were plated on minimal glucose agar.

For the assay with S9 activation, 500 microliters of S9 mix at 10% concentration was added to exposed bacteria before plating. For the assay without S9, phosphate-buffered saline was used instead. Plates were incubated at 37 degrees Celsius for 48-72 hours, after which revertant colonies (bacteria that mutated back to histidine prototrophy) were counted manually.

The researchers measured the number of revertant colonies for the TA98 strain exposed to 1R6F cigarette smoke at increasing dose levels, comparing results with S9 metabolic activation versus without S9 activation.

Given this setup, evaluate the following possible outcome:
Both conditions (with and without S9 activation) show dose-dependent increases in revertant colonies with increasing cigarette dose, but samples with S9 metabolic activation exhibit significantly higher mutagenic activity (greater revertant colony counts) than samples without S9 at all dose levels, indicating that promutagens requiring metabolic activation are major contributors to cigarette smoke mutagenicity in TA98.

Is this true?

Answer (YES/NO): NO